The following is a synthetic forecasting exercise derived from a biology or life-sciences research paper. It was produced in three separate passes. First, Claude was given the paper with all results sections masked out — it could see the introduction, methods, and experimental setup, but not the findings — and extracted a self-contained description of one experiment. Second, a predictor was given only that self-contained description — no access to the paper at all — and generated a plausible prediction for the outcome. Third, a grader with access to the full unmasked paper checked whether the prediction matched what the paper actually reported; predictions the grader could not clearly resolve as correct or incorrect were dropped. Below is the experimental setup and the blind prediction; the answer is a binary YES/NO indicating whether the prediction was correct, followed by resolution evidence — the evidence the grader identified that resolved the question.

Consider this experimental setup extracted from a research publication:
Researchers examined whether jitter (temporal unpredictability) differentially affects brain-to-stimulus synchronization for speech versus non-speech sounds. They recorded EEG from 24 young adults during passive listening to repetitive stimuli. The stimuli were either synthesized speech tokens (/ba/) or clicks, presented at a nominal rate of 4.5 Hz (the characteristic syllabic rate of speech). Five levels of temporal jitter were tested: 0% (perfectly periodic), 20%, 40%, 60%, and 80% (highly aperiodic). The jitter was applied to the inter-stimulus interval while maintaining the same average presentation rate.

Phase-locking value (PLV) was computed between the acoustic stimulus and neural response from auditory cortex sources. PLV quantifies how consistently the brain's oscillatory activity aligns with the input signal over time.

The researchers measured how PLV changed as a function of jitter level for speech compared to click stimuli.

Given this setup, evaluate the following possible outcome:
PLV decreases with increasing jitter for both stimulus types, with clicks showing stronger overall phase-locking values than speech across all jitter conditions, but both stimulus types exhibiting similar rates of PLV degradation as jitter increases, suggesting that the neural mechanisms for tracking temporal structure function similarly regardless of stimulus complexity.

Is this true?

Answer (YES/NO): NO